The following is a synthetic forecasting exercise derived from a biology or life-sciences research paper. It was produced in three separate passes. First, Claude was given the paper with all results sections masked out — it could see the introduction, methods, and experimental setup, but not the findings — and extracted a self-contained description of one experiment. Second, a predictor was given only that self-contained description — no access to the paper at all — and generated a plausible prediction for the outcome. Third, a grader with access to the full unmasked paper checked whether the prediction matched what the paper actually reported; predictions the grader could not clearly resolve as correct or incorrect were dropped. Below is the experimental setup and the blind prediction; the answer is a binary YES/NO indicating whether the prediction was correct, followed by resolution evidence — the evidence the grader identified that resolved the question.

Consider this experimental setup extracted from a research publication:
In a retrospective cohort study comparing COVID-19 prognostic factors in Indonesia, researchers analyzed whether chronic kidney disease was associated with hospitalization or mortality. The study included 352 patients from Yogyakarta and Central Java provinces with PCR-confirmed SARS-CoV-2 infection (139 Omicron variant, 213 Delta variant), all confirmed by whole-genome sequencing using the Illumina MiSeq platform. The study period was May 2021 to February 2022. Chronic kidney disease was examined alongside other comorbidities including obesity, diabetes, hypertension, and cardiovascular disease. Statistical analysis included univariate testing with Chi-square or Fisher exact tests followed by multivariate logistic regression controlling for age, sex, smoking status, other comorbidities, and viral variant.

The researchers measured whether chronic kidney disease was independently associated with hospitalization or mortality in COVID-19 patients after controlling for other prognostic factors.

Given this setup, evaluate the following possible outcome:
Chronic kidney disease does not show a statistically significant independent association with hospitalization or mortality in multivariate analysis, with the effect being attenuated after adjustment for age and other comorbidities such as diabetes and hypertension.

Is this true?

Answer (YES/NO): YES